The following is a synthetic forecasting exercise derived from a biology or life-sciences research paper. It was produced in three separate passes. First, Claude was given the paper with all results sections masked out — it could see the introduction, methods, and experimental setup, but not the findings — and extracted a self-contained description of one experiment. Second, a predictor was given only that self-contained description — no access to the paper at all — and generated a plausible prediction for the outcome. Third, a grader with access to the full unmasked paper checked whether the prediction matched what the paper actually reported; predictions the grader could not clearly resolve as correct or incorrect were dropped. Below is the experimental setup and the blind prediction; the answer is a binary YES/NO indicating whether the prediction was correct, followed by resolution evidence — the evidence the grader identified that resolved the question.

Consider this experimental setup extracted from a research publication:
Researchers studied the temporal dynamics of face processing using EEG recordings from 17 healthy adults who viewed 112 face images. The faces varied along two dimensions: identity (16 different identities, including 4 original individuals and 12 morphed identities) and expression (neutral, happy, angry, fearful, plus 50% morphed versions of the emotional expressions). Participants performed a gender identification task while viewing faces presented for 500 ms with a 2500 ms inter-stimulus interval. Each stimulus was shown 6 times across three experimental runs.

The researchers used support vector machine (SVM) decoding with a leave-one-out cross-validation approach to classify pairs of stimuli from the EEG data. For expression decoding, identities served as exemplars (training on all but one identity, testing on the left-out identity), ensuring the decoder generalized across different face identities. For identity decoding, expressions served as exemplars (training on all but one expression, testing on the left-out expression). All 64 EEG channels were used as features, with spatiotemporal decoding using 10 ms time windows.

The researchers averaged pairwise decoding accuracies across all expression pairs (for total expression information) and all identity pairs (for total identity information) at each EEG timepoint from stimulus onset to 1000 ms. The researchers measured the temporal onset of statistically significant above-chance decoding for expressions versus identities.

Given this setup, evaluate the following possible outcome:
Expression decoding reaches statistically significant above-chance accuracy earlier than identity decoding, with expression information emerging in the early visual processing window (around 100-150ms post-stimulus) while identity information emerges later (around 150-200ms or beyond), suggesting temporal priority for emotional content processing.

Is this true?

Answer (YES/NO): NO